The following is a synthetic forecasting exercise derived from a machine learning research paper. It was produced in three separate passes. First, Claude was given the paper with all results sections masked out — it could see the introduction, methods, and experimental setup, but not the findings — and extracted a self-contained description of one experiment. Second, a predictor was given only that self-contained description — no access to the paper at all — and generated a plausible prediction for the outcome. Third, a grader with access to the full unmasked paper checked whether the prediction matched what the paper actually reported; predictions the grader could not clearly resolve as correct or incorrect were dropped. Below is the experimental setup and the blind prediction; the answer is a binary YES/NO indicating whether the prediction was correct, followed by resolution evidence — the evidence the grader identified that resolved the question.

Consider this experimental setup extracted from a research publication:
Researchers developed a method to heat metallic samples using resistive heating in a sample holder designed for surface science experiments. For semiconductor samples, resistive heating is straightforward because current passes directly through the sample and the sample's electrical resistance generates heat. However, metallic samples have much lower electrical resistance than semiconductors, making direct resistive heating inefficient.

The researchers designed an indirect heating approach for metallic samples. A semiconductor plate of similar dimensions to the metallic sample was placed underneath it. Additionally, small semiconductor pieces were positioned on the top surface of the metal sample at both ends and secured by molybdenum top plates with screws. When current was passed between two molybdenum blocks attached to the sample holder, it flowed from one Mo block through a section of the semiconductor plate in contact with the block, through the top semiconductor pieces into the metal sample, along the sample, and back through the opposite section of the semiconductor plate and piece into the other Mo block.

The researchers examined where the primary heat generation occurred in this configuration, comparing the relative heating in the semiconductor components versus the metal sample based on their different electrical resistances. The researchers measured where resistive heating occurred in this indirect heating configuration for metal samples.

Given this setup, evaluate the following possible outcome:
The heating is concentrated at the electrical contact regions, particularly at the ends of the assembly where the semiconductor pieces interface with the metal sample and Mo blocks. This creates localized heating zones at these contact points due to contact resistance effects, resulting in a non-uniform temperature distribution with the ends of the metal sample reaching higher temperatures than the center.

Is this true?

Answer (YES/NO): NO